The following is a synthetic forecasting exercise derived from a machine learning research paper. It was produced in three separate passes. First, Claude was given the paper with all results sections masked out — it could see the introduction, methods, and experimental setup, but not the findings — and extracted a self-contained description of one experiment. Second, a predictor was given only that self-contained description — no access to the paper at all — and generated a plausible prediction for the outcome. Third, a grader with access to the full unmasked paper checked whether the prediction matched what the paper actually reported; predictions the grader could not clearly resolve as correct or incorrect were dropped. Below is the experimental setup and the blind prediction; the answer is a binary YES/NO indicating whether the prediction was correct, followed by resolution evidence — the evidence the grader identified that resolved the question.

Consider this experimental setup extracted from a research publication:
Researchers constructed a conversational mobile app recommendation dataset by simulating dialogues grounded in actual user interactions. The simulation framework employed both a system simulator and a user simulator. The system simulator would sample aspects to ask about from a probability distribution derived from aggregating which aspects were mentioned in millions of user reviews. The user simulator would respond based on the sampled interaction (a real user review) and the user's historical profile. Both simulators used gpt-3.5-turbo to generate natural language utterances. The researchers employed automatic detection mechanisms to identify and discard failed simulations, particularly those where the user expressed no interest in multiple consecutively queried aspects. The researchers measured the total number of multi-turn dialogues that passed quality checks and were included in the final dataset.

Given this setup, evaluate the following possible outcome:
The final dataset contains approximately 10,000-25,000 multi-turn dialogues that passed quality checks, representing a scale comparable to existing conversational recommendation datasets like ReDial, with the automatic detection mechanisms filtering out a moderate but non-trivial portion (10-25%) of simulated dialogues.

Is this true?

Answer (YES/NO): YES